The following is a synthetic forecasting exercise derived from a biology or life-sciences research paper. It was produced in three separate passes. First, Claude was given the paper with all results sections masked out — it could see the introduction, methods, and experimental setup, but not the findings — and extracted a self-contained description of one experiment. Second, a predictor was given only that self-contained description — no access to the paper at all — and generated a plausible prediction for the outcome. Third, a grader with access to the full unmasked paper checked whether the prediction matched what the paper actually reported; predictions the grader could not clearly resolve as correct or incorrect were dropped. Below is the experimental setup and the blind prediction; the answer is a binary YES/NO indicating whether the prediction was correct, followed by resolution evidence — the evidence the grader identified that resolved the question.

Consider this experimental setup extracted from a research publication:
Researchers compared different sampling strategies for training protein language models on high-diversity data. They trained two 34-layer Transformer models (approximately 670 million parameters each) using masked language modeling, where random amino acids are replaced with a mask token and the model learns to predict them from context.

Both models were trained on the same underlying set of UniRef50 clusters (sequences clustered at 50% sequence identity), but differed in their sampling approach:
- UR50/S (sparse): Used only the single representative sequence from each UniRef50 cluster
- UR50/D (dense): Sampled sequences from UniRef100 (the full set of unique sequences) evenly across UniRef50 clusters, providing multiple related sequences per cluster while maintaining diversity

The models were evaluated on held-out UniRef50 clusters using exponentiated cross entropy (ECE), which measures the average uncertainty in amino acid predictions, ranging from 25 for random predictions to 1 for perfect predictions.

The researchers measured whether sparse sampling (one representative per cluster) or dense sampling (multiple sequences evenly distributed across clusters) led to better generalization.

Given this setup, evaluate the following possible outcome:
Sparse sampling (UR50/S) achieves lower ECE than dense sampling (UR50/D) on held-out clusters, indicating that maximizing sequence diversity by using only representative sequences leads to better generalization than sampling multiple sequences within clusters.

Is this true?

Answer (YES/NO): NO